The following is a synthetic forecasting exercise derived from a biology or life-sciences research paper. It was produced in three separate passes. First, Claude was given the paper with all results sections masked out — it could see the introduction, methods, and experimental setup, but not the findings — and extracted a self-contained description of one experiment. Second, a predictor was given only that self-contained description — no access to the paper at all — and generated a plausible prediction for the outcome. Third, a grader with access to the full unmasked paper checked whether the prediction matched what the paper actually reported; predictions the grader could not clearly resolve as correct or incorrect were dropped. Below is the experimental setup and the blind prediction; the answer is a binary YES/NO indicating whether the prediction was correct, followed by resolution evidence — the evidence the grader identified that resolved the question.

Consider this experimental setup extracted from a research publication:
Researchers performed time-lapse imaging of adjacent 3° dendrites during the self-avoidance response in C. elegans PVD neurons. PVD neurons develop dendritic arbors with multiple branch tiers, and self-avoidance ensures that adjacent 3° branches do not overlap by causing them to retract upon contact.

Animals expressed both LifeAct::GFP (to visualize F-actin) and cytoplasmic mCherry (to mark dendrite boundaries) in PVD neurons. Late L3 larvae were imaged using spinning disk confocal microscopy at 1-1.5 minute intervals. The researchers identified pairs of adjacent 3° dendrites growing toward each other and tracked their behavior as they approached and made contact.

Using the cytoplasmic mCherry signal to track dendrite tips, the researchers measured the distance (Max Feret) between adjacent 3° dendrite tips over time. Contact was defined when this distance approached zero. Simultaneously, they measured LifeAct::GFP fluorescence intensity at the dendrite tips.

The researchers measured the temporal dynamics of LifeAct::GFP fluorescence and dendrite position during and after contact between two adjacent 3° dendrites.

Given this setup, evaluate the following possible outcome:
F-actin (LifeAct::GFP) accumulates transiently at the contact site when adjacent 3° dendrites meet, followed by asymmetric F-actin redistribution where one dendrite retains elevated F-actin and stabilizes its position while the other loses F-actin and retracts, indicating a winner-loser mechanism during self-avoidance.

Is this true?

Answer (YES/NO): NO